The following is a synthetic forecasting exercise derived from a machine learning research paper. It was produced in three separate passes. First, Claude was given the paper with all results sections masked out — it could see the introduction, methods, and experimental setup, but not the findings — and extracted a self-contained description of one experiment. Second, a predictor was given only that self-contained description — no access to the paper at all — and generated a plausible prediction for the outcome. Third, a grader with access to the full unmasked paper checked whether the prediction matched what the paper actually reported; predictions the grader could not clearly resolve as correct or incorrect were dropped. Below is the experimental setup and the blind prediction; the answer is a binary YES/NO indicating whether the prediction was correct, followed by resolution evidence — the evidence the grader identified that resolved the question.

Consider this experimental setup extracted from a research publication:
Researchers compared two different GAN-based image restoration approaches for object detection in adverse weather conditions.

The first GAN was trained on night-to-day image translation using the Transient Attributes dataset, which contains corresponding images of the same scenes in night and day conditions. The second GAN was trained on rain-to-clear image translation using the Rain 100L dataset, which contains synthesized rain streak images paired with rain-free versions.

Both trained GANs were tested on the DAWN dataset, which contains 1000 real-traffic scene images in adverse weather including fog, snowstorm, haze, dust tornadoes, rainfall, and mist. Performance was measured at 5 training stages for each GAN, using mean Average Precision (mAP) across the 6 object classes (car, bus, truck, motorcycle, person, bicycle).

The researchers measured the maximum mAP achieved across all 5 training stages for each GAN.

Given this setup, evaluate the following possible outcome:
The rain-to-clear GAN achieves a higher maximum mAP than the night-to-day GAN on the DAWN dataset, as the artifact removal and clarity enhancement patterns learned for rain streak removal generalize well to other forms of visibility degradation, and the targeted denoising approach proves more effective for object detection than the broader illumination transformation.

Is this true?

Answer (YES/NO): YES